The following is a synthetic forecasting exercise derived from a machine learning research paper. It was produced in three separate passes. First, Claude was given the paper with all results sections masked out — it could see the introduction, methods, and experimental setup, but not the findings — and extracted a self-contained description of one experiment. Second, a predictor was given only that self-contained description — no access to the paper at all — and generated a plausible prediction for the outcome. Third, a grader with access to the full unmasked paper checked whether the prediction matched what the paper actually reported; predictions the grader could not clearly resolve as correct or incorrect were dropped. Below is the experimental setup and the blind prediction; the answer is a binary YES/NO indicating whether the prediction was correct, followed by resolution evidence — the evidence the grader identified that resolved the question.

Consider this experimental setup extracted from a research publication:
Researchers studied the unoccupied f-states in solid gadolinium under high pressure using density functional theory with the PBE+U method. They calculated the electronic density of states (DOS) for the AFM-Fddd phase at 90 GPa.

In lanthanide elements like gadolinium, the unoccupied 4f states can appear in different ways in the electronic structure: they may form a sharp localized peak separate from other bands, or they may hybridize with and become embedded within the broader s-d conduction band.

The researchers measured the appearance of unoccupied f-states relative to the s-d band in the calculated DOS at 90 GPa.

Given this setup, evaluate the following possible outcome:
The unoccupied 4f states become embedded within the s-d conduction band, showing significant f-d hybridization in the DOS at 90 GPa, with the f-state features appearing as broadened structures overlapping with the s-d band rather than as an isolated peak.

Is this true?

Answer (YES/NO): NO